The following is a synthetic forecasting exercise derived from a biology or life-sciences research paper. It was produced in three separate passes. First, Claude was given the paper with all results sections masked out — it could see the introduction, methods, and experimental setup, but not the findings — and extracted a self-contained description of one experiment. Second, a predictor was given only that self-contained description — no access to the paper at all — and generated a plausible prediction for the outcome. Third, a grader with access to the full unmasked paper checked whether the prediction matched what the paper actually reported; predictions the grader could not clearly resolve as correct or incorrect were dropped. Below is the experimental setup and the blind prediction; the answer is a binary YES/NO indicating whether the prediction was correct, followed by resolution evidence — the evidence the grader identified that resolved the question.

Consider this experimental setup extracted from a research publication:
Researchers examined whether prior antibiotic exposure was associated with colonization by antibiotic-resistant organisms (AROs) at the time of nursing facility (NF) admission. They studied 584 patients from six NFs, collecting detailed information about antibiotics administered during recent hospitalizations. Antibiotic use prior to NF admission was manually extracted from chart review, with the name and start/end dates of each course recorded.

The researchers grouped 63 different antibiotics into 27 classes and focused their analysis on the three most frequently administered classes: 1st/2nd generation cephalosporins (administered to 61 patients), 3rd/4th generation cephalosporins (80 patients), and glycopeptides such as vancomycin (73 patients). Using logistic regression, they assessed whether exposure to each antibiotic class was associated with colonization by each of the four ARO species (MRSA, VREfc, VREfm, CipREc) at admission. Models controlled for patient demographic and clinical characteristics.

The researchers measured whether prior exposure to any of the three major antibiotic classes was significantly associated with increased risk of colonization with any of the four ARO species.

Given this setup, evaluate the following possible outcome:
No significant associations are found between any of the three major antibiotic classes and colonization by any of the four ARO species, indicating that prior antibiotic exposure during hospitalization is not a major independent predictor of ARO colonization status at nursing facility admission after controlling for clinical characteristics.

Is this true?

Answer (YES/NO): NO